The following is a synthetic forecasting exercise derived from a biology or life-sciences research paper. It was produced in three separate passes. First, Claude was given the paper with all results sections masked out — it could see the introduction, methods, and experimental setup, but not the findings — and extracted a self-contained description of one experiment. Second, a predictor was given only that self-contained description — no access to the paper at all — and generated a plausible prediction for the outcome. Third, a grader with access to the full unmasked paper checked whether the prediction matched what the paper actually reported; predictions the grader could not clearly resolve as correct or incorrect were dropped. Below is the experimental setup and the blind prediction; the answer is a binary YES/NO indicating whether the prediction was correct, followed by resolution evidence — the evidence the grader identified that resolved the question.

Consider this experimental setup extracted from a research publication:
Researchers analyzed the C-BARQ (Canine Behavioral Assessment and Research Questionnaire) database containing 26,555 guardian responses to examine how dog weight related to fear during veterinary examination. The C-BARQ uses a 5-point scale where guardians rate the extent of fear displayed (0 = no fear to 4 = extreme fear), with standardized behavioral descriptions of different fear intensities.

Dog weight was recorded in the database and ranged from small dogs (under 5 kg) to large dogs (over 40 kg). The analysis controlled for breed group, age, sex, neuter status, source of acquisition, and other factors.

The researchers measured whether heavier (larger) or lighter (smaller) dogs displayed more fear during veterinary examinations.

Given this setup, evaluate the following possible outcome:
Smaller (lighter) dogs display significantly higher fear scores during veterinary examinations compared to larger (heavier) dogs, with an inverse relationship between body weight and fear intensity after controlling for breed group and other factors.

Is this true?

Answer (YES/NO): YES